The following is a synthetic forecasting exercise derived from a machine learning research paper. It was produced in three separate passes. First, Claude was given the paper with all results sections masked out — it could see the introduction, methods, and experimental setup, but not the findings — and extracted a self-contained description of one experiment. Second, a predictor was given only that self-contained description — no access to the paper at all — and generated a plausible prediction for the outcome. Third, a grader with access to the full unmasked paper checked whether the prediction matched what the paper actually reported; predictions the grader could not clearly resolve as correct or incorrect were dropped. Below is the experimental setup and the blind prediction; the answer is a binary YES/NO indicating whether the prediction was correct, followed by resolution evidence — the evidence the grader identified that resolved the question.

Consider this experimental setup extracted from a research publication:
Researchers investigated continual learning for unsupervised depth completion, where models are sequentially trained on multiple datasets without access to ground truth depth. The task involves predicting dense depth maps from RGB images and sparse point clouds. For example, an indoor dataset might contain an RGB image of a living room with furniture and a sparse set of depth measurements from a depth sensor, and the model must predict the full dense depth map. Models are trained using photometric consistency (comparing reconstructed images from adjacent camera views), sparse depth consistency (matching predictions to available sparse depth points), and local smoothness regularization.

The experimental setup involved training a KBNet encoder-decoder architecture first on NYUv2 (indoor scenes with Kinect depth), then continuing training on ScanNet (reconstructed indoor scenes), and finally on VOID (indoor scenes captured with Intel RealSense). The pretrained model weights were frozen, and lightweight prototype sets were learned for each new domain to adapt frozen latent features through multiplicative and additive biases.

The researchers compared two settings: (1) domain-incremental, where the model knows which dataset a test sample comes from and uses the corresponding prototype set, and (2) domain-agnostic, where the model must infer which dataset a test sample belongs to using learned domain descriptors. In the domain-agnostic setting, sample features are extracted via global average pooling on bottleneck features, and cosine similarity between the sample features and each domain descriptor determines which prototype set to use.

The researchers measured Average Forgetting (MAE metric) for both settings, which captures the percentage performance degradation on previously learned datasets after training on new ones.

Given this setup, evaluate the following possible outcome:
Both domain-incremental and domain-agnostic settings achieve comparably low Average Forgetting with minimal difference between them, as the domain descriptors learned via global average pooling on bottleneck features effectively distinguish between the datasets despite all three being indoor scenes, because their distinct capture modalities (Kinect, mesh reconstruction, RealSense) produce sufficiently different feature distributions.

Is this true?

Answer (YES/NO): NO